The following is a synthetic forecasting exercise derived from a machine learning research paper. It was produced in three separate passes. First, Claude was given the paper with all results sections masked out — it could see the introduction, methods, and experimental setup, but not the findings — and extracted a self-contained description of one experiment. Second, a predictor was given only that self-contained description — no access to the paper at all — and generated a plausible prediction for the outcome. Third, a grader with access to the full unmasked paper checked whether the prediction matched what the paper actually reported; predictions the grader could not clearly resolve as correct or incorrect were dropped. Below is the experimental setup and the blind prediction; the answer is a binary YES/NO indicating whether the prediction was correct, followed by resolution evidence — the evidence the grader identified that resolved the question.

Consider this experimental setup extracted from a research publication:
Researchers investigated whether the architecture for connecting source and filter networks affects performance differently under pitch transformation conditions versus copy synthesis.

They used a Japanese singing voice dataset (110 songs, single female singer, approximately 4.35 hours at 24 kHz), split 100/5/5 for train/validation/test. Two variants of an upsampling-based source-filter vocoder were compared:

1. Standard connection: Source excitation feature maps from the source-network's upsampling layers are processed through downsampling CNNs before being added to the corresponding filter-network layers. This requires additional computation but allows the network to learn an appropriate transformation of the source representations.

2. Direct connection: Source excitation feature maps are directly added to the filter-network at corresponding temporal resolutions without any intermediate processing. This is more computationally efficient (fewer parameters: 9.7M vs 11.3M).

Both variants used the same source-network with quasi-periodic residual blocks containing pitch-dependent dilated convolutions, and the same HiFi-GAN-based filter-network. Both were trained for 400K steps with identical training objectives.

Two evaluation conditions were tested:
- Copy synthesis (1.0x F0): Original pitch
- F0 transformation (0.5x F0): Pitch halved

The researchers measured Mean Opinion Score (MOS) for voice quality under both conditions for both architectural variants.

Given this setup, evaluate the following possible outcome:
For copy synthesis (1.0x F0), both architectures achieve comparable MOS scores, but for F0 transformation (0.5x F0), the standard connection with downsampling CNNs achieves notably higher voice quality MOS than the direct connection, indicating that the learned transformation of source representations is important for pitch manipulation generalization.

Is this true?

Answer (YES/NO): NO